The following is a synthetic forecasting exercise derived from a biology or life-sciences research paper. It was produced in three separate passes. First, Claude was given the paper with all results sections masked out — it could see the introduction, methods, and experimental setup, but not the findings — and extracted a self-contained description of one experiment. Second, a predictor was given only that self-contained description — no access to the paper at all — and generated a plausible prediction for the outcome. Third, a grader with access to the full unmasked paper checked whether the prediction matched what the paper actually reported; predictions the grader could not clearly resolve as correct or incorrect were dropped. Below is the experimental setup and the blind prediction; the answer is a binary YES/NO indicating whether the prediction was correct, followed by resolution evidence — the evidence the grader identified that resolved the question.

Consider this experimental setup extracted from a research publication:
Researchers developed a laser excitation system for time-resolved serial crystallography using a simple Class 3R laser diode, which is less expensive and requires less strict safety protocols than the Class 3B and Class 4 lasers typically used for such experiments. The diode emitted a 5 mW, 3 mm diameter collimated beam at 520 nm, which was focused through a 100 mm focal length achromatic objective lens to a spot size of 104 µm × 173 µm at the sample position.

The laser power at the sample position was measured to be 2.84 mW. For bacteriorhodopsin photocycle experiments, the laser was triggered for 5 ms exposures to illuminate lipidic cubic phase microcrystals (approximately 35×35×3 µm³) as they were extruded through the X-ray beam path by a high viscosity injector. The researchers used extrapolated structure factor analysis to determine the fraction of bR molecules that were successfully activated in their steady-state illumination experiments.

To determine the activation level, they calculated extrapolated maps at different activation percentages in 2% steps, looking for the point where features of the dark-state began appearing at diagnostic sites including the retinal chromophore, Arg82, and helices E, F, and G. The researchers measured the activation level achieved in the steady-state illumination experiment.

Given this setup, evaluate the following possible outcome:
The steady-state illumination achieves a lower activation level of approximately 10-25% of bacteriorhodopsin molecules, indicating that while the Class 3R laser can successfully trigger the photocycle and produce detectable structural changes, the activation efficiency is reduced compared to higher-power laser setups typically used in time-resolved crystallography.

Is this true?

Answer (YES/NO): NO